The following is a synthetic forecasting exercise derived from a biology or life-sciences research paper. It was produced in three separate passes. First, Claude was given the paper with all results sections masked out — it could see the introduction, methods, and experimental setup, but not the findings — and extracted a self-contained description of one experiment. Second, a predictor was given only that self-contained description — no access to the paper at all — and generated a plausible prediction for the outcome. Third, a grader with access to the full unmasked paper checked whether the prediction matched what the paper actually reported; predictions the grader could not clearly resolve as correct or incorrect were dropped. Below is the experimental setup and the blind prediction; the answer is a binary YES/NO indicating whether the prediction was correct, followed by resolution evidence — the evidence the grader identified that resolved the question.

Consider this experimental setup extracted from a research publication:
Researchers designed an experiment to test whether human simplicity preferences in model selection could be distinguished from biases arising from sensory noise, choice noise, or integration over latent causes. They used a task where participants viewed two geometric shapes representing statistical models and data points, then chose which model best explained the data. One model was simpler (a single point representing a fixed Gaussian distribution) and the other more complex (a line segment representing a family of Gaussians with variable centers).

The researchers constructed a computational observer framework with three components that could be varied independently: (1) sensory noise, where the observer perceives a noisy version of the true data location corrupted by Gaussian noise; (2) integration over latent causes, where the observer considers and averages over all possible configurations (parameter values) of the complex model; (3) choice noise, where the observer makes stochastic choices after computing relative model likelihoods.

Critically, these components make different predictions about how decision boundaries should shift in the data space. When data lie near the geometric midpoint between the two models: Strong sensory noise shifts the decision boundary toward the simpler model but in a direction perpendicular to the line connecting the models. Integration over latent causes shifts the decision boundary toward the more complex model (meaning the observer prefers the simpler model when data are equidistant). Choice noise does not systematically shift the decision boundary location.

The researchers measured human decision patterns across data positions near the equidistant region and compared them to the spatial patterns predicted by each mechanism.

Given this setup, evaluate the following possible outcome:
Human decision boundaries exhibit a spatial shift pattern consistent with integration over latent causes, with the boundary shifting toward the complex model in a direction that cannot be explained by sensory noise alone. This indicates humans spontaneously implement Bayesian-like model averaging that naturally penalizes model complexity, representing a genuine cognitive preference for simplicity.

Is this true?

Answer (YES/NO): YES